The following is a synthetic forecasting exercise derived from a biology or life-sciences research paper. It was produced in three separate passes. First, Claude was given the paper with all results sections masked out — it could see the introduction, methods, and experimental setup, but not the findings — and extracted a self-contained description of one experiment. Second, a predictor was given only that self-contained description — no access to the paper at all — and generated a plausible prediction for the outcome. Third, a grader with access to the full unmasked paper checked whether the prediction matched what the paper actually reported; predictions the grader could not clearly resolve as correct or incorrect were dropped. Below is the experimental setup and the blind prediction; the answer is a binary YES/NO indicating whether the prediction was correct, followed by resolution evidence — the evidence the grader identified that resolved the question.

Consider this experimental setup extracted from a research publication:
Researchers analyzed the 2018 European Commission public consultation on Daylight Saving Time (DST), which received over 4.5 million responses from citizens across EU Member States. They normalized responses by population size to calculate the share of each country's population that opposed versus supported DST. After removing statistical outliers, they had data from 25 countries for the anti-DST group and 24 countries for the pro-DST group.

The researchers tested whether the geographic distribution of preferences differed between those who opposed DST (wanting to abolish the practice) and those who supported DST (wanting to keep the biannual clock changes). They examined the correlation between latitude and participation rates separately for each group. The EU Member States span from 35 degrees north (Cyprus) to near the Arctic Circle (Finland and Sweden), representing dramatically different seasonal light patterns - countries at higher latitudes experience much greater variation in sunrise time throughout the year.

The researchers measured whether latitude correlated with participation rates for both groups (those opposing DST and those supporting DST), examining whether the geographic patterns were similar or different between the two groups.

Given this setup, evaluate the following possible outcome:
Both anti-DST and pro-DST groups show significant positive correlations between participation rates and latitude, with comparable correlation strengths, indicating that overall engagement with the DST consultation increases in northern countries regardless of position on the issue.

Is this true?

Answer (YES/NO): NO